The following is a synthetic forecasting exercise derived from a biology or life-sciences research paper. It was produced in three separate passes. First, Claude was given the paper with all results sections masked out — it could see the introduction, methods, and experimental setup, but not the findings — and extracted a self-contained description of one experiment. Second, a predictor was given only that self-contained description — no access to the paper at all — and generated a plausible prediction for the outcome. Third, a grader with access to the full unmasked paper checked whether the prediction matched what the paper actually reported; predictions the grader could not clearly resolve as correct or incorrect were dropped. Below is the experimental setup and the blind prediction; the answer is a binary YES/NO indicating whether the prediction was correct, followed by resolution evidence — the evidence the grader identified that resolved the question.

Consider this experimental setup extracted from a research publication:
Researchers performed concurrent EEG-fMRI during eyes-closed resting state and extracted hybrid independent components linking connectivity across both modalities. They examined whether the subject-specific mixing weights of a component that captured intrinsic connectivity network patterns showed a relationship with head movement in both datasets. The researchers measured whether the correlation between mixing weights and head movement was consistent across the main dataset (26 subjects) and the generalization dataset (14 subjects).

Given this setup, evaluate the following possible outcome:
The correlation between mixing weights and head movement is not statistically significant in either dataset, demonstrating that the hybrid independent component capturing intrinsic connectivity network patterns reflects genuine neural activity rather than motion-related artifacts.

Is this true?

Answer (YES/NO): NO